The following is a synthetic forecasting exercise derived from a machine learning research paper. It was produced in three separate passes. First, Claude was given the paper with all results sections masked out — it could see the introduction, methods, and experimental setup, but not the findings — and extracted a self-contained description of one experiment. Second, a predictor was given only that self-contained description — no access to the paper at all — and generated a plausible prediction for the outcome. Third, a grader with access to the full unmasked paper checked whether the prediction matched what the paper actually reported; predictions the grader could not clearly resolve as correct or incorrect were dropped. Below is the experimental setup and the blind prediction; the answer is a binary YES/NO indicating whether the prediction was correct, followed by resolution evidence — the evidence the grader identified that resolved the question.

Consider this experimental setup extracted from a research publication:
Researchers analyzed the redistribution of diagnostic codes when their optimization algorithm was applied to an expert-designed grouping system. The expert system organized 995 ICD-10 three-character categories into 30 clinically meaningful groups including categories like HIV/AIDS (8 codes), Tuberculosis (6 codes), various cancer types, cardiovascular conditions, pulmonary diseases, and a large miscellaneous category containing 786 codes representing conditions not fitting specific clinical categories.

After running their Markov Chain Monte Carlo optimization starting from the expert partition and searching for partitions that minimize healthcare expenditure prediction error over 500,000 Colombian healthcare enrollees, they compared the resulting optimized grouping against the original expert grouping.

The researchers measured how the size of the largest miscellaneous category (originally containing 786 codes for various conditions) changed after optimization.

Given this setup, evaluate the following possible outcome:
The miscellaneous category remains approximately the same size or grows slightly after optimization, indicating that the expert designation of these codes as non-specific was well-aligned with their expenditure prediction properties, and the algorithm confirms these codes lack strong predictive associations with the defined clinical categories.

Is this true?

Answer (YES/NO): NO